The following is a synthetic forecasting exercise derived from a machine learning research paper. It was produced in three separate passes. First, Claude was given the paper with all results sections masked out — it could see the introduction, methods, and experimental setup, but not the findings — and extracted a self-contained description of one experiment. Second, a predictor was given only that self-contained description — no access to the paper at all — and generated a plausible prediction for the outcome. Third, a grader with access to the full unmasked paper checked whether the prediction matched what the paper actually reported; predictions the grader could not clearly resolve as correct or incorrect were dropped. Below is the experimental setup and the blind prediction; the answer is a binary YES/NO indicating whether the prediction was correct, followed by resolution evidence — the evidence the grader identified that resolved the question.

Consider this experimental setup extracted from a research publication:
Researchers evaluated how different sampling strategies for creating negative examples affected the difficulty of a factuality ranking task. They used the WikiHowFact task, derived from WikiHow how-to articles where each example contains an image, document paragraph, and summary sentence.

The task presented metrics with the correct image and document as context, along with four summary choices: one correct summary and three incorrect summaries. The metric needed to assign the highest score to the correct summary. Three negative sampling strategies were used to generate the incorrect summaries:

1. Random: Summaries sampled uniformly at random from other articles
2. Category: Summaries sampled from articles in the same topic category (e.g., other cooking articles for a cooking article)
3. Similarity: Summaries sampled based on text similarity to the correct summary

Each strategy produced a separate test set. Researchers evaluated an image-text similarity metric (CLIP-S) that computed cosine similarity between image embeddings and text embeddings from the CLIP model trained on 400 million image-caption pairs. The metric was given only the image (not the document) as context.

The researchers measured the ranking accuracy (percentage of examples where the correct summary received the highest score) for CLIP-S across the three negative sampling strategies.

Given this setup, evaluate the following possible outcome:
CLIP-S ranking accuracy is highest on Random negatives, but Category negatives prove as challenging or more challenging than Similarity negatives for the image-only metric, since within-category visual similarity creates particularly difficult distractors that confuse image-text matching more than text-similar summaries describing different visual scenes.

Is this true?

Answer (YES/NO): NO